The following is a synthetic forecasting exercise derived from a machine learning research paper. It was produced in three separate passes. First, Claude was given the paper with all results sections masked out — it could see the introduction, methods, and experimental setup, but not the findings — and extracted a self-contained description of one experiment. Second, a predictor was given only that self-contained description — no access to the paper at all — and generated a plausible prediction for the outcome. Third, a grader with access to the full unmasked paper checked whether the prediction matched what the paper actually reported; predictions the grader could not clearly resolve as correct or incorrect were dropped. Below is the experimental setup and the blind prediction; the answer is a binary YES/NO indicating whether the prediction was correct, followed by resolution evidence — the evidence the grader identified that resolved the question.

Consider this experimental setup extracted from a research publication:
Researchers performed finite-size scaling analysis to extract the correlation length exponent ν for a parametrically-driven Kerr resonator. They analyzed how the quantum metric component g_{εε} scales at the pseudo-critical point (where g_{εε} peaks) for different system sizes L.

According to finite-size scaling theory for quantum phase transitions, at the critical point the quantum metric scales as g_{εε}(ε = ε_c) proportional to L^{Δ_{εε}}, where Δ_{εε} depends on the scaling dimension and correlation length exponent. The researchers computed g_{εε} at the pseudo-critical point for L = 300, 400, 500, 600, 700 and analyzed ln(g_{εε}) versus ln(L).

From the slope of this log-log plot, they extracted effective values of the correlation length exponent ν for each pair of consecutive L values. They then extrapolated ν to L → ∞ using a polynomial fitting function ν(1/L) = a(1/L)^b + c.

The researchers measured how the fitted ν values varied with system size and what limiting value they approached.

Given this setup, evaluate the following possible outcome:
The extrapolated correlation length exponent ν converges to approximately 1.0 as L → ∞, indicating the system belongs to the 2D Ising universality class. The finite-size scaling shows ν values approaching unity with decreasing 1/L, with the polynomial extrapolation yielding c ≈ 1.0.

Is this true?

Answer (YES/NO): NO